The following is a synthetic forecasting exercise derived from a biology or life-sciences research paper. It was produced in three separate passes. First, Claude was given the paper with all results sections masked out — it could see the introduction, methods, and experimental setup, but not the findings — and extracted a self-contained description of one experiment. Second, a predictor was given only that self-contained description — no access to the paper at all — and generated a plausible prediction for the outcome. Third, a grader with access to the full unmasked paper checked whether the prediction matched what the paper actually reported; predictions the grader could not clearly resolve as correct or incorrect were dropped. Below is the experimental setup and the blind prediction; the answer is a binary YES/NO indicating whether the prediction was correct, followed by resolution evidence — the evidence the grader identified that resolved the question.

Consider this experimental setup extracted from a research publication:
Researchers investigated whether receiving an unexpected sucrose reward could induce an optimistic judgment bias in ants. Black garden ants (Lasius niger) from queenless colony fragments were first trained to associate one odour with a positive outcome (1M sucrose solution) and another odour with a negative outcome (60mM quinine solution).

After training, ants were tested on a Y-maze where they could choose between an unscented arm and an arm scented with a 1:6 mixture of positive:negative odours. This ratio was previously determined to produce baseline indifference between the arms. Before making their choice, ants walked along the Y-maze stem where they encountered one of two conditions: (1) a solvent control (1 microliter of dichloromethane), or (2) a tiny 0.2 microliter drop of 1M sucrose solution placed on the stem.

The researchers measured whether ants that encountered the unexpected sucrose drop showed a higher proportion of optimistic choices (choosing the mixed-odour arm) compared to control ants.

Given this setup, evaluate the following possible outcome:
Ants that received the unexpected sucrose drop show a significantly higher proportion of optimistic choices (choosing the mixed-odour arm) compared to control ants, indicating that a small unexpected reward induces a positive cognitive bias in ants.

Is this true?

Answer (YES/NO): YES